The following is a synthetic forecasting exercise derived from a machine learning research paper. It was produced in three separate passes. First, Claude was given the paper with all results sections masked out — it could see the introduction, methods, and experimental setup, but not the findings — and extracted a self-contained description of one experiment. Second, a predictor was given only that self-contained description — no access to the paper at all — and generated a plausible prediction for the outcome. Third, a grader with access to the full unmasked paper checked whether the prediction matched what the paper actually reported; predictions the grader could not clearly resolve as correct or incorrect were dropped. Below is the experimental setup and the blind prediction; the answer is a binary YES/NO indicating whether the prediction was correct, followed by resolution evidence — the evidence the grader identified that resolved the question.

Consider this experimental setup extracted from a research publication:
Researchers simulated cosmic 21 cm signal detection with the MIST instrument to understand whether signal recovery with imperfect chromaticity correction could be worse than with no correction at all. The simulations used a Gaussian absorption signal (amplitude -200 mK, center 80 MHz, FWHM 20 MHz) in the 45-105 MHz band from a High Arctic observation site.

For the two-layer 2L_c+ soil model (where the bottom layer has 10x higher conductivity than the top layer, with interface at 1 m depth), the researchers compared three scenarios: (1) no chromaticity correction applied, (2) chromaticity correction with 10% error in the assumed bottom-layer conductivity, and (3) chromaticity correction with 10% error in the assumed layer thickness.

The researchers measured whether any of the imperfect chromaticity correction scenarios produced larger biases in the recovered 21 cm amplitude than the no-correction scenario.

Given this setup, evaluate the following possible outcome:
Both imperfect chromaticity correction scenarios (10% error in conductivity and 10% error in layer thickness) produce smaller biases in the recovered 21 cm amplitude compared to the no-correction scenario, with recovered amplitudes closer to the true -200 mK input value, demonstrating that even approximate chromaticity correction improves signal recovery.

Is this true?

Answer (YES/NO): NO